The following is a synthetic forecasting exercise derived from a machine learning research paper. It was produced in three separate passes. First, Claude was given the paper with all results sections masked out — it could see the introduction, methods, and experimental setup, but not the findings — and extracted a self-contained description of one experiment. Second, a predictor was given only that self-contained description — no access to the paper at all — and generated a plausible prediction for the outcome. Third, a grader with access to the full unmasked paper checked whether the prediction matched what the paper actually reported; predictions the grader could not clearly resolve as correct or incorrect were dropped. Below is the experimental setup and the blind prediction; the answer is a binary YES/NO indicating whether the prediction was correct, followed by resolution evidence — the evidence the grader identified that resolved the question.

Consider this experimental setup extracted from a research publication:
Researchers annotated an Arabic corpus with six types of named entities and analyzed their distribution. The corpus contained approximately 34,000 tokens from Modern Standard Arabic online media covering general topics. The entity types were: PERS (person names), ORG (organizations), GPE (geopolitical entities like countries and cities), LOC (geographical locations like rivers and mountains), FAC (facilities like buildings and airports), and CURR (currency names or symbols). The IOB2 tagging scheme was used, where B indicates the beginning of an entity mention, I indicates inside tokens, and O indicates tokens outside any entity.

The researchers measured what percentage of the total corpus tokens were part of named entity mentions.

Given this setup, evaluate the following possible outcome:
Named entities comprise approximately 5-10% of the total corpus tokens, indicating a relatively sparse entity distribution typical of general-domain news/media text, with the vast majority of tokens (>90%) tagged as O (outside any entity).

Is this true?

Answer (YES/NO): NO